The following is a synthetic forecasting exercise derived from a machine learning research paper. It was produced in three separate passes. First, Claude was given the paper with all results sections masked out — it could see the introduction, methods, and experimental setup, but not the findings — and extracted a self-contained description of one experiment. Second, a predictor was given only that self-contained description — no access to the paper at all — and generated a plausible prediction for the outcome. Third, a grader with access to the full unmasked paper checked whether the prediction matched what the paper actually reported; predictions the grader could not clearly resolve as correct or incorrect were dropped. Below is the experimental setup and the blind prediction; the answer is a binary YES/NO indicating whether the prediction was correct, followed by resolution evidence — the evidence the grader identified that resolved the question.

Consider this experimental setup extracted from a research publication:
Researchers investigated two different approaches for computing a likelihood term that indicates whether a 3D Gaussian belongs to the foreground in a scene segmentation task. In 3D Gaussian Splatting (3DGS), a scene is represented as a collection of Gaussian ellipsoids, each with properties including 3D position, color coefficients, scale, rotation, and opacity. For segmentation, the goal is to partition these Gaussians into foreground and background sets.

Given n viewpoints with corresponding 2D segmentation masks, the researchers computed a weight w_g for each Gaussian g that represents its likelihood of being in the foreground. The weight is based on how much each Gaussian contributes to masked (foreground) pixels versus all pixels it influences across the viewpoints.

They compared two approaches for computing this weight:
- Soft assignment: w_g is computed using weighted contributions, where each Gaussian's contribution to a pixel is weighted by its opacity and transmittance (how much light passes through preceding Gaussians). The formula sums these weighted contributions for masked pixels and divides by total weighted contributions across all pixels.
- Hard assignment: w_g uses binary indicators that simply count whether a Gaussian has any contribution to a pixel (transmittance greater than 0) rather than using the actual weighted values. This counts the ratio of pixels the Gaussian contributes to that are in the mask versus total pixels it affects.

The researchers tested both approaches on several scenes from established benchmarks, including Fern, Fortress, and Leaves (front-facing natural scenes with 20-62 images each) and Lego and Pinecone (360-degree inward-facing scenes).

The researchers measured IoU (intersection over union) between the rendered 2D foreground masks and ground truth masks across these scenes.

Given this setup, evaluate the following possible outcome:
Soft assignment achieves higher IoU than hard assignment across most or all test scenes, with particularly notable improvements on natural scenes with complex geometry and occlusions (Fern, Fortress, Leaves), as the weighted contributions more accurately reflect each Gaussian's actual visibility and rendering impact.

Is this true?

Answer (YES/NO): NO